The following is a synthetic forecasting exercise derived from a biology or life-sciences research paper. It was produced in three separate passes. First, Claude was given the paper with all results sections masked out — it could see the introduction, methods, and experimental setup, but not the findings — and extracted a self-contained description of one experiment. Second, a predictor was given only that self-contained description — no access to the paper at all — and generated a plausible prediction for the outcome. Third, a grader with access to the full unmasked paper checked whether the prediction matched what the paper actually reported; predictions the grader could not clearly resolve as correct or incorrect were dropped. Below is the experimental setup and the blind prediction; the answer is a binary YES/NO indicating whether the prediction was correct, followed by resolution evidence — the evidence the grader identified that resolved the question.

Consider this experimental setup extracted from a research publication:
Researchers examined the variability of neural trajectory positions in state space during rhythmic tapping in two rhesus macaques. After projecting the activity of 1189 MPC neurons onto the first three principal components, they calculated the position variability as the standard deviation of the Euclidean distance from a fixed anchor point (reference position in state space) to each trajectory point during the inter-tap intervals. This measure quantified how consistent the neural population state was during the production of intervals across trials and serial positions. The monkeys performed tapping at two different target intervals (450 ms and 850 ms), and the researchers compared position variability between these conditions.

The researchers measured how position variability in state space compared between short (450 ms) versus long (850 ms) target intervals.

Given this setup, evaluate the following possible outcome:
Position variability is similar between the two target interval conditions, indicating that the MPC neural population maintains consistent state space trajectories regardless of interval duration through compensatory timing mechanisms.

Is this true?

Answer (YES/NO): NO